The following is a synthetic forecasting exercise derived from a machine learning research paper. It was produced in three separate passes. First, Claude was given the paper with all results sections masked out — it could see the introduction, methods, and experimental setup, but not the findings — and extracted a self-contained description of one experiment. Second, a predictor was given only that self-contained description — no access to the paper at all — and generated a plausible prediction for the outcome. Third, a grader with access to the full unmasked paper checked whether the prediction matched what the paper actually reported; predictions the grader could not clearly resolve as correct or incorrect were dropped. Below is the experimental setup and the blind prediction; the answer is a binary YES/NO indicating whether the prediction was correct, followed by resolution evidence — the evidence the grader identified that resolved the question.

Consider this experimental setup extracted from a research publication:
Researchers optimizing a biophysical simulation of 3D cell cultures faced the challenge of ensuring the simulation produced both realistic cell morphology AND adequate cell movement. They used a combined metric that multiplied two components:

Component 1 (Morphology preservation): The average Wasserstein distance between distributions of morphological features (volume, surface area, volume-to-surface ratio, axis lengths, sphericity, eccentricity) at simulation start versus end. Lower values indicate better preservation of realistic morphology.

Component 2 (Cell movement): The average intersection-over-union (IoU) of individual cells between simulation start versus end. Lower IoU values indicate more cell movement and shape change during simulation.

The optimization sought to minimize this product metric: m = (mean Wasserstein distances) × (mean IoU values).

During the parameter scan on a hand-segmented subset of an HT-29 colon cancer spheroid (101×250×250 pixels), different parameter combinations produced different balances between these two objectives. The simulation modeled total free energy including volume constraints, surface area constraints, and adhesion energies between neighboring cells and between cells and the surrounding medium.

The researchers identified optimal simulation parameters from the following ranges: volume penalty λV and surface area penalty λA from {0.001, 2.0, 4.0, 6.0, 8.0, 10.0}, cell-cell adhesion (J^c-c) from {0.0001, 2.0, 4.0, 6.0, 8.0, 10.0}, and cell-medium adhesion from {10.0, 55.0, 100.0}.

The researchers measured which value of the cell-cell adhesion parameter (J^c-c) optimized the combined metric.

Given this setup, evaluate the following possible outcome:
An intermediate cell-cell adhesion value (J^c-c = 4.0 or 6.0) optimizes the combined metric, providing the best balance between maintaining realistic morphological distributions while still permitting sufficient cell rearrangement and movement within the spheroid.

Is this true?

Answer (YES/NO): NO